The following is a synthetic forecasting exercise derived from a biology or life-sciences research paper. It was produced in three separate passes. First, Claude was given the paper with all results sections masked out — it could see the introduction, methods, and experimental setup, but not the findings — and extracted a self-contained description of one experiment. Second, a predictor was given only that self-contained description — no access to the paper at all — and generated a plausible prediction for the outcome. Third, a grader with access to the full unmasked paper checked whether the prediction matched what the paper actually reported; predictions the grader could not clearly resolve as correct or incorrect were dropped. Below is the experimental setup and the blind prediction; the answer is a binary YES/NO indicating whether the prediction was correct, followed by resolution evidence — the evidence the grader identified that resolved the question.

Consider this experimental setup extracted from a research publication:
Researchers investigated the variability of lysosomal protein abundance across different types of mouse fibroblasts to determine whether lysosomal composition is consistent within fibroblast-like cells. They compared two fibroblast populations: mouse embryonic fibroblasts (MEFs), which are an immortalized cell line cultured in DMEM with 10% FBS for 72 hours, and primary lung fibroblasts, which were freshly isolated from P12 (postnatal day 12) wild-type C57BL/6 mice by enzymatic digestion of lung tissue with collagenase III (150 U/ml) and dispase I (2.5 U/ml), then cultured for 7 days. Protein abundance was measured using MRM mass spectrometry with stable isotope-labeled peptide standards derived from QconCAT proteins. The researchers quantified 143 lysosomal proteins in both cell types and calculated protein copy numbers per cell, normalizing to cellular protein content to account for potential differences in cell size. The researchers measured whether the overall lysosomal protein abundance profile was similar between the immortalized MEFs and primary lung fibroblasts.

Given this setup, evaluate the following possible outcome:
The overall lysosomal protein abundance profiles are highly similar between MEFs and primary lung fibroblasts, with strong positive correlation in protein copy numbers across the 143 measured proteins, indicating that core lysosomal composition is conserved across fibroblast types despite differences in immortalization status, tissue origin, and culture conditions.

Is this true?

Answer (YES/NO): YES